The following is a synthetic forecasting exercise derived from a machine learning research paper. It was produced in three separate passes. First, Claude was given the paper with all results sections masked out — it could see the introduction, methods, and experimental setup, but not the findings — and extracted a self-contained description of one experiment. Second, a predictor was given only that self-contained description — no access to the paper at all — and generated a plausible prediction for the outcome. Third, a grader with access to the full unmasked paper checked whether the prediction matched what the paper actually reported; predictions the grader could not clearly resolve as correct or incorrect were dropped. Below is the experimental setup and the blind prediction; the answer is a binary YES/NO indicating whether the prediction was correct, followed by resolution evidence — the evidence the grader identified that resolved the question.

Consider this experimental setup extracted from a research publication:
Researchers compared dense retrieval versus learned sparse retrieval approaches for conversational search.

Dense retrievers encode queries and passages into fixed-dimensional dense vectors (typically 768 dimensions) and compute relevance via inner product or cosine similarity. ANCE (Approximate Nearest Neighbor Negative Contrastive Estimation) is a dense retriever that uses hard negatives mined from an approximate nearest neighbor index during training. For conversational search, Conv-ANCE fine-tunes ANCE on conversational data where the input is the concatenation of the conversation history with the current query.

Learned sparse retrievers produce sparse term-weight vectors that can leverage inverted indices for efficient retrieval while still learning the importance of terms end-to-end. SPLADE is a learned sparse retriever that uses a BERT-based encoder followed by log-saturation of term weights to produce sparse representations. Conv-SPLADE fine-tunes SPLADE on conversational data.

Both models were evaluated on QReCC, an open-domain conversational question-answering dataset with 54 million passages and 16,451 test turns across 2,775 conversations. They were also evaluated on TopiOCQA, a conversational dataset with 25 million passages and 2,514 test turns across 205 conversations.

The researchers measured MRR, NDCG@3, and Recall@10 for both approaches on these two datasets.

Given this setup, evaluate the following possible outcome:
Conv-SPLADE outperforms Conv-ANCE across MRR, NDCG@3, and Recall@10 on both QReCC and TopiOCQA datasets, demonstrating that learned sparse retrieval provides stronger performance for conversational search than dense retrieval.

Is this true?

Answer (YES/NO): NO